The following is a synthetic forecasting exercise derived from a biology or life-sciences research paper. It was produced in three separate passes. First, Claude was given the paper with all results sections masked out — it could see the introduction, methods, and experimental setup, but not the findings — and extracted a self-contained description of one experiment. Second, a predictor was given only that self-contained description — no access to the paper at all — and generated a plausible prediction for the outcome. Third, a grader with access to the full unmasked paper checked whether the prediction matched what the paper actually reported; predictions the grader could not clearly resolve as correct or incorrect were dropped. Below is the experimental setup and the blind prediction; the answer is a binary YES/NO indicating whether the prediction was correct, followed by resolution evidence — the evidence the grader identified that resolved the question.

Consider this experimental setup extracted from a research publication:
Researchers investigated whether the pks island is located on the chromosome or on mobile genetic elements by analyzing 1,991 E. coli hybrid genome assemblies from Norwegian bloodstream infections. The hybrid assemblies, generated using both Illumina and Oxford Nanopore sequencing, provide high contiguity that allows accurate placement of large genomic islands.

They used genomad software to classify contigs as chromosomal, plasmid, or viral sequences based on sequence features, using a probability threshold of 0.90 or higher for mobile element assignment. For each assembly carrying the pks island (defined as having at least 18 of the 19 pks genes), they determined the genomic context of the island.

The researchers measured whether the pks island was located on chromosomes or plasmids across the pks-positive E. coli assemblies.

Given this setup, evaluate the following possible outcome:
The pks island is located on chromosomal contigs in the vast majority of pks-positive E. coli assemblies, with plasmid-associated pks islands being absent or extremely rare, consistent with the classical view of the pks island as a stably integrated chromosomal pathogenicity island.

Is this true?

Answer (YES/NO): YES